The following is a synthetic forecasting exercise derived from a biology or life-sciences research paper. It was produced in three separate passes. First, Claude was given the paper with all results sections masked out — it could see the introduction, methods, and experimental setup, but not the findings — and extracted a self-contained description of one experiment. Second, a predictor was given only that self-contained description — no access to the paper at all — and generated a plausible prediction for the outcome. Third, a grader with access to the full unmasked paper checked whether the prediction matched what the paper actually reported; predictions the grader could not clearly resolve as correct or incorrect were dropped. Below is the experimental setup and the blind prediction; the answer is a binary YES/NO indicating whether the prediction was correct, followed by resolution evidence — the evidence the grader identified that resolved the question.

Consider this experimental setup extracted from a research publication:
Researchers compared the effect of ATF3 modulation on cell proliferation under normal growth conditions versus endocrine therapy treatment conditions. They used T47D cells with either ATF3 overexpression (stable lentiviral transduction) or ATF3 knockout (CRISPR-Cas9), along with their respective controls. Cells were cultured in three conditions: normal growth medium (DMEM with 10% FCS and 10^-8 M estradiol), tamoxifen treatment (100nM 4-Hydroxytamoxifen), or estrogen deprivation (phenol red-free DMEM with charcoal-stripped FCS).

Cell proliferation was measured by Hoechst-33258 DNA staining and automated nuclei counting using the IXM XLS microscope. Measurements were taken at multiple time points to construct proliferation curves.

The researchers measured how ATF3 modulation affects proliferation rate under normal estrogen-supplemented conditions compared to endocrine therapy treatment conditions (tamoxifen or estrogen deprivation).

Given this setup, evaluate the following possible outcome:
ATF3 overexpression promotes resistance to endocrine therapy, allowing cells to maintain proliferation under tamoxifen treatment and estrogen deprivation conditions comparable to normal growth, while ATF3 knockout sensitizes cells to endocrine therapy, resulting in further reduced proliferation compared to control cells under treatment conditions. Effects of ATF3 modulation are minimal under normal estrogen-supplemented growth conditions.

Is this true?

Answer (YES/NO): YES